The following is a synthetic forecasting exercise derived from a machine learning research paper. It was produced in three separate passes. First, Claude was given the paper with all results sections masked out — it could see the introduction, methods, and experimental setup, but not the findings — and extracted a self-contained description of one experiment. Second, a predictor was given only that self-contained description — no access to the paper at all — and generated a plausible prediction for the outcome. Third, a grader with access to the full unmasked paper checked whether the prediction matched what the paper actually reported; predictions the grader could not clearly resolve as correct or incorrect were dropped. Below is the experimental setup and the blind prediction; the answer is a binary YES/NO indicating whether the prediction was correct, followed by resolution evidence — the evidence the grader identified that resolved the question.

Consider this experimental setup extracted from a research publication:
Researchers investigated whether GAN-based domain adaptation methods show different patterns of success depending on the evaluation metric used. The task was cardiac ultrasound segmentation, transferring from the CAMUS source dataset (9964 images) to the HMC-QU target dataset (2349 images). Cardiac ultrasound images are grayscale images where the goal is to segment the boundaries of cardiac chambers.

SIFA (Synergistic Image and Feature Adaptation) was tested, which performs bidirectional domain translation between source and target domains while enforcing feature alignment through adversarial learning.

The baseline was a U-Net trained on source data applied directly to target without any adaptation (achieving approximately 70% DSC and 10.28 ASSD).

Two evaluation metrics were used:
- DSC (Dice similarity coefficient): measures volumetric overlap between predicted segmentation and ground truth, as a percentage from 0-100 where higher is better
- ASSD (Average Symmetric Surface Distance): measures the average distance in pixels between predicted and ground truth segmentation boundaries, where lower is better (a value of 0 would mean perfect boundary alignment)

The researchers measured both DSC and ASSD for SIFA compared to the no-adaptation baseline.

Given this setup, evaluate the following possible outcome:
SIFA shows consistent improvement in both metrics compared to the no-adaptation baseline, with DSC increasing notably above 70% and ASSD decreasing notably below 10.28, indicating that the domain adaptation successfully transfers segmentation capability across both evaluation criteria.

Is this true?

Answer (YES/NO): NO